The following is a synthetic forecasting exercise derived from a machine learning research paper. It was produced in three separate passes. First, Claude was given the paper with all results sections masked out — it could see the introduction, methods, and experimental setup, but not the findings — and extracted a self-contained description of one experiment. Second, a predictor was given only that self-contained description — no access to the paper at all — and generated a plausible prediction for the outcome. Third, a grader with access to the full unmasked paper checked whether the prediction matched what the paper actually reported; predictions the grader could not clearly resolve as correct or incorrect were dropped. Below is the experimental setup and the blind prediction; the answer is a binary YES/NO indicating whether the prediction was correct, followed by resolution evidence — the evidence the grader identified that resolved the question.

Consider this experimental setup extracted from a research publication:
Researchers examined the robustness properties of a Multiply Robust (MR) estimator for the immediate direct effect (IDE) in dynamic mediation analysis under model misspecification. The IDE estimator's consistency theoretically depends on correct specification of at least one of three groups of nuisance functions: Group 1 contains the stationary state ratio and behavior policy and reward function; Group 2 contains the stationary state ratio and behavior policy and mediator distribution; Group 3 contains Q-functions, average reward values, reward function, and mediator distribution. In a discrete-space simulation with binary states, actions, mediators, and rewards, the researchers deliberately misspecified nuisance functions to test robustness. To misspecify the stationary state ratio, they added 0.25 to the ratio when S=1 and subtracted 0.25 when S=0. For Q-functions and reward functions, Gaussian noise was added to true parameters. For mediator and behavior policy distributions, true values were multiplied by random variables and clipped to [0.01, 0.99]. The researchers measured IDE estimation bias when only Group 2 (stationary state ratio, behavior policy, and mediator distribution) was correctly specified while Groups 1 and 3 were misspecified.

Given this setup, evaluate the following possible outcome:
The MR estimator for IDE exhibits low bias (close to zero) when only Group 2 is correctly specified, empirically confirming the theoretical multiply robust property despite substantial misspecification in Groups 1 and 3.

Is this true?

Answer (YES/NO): YES